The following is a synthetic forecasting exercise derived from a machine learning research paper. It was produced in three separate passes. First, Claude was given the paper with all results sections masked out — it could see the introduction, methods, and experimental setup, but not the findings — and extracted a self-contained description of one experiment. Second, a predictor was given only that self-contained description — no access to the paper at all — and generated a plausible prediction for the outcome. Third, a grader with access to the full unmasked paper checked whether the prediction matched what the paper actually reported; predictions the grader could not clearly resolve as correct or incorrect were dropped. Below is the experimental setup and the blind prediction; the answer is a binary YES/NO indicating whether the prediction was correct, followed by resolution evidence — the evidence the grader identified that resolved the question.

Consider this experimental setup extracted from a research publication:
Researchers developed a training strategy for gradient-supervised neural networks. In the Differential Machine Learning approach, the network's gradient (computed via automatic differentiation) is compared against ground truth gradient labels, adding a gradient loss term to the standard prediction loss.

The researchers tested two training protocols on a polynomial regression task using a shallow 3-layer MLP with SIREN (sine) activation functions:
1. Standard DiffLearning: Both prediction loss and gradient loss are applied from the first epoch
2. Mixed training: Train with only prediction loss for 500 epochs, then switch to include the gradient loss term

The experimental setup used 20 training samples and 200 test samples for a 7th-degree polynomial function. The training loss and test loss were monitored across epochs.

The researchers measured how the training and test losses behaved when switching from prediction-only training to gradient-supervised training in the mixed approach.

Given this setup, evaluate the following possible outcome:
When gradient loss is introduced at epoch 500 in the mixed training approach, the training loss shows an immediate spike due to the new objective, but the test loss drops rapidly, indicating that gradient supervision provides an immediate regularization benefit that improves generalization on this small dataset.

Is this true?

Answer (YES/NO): YES